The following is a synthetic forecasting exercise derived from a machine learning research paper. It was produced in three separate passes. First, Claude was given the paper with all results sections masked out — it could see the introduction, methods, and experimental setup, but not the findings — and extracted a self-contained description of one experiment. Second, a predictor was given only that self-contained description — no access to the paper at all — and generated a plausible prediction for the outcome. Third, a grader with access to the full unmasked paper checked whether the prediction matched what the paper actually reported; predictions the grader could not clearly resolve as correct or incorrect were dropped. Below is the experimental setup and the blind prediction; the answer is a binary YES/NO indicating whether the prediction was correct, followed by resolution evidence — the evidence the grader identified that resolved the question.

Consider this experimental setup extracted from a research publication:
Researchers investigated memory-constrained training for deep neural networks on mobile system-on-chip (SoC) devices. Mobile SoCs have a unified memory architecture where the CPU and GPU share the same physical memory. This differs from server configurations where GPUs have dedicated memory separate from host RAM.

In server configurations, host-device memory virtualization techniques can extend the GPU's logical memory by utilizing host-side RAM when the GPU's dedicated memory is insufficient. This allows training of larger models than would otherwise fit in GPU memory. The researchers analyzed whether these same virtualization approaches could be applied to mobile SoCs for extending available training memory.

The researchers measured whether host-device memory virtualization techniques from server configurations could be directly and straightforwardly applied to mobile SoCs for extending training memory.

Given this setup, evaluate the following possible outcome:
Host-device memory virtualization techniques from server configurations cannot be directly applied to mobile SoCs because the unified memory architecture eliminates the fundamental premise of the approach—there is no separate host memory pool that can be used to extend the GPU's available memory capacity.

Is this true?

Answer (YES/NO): YES